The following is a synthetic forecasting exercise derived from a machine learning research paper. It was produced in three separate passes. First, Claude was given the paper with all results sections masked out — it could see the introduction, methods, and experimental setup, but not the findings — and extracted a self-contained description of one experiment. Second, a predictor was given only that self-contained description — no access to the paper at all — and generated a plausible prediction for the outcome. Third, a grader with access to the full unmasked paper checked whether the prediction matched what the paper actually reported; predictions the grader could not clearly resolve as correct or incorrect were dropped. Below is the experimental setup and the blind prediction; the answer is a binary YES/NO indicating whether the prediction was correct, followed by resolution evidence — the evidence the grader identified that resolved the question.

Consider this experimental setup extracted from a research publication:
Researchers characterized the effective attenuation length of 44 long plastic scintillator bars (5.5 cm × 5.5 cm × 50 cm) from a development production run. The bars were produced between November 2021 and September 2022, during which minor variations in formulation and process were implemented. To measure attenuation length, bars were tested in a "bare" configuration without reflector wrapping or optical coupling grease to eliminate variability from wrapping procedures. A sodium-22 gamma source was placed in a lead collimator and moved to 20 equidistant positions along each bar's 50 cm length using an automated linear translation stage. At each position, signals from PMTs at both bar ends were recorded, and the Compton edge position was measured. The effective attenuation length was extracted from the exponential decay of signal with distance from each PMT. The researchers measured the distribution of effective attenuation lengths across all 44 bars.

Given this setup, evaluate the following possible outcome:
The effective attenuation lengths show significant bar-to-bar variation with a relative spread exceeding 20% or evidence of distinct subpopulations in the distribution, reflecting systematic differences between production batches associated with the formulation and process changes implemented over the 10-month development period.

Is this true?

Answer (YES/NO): YES